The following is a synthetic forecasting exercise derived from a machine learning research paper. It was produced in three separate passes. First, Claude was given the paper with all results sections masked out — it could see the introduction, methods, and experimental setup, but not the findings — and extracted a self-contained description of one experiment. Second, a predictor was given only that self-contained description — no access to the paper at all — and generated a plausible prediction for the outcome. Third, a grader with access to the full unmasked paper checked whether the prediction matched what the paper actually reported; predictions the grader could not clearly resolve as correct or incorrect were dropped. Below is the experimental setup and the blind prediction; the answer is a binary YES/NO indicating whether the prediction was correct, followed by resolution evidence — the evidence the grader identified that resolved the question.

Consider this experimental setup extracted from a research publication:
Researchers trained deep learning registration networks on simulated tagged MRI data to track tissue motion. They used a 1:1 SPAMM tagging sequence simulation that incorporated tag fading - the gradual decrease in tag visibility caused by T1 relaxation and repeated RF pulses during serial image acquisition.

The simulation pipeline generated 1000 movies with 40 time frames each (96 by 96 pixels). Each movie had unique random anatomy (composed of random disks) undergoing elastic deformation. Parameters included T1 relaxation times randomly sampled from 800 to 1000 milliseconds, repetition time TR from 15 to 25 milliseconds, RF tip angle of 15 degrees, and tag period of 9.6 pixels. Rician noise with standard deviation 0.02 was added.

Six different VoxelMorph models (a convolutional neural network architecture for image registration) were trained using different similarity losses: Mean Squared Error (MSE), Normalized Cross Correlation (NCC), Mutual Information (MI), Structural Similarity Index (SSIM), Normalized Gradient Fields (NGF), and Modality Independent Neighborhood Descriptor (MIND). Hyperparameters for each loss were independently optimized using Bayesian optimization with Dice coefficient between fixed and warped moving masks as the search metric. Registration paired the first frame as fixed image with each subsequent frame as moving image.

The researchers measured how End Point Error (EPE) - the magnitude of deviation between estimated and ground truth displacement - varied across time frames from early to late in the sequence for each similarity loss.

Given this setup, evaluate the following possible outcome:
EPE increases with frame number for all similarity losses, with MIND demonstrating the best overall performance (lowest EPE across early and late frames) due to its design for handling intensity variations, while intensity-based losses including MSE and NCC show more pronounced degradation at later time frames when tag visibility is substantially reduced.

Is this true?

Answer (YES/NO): NO